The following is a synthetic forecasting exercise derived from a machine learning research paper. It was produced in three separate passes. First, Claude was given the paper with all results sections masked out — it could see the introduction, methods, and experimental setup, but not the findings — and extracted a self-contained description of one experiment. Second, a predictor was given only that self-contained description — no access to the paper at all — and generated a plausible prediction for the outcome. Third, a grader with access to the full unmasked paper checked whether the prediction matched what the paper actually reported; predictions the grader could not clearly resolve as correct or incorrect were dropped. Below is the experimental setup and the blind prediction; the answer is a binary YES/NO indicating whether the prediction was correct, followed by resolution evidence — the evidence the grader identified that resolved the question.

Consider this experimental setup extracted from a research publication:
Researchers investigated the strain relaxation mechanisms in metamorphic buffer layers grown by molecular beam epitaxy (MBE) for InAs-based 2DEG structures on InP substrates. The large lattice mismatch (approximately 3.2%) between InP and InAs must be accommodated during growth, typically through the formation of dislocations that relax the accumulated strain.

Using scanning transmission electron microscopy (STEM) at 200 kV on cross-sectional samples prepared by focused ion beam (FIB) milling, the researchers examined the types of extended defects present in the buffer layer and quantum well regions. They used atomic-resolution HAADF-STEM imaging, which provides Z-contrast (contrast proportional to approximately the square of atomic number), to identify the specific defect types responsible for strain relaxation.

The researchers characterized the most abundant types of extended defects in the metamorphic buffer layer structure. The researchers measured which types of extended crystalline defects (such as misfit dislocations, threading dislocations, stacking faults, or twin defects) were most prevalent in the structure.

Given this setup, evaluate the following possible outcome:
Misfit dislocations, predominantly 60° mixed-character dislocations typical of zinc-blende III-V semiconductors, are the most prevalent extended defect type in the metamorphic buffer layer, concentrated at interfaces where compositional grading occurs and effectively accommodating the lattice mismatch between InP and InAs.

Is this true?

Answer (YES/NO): NO